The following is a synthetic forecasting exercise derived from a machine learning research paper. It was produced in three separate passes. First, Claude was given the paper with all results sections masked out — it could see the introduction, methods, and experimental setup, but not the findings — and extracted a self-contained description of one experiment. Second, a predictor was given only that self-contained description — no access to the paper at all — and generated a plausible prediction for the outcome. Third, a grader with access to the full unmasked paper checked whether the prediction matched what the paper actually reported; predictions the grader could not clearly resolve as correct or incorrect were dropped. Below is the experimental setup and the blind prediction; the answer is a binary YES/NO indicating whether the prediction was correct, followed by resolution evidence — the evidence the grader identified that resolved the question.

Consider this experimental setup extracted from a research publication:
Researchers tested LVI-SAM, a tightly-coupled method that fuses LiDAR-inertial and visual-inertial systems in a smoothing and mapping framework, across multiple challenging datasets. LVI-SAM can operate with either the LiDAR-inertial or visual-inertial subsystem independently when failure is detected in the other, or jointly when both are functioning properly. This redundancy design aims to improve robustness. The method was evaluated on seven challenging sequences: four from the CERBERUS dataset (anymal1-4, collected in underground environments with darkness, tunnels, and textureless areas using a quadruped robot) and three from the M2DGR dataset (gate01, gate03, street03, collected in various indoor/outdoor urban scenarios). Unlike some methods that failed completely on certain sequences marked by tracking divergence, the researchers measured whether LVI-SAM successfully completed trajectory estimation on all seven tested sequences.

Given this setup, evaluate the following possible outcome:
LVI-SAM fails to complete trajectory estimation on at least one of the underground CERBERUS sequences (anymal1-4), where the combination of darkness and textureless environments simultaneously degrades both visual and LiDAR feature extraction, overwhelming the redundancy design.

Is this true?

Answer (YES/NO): NO